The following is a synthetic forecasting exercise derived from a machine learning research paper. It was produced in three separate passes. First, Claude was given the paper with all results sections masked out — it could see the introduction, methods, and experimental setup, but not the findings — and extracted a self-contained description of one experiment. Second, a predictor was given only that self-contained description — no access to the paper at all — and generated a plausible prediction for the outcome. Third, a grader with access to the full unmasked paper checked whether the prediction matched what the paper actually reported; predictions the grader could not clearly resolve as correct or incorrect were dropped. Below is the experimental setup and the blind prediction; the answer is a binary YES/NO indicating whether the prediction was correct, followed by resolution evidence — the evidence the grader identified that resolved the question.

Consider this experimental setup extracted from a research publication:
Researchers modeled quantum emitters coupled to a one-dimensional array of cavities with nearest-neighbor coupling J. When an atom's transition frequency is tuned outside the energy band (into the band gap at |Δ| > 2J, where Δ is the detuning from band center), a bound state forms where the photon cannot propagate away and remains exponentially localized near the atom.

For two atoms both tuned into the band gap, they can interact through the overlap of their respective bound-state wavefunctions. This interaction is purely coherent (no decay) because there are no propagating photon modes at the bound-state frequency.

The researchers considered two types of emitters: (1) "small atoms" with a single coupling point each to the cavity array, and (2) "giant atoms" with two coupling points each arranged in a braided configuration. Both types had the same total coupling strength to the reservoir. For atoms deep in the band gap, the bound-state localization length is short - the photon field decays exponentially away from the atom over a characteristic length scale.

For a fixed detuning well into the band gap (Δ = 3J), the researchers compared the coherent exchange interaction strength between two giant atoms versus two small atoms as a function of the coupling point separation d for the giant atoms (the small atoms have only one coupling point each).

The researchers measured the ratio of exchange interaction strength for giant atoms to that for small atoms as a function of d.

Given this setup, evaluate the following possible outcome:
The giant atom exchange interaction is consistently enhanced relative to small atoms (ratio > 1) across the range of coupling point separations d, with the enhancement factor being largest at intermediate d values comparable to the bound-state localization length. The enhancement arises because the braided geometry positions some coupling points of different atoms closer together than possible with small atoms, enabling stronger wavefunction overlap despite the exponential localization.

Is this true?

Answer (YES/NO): NO